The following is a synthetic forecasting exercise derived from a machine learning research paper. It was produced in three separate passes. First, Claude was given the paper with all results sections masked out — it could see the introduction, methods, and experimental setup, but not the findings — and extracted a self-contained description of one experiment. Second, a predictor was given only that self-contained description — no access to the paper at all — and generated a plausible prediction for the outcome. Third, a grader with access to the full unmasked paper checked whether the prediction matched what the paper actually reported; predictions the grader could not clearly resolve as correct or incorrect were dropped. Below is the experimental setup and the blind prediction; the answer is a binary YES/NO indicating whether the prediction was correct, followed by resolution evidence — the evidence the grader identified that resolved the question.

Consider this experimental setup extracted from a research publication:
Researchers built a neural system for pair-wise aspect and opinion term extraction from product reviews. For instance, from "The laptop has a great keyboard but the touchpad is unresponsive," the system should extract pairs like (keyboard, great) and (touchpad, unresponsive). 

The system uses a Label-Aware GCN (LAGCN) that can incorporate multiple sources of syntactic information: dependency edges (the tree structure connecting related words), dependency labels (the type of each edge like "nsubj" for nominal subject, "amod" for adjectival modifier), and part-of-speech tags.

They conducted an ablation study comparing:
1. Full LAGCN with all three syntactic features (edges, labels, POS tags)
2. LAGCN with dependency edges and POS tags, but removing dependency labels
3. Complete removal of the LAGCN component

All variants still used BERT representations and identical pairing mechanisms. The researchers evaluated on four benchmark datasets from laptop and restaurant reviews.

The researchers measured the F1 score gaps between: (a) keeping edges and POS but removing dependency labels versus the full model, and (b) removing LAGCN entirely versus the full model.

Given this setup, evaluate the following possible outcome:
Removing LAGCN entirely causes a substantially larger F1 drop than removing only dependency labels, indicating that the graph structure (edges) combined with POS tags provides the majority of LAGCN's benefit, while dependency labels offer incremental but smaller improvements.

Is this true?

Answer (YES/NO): YES